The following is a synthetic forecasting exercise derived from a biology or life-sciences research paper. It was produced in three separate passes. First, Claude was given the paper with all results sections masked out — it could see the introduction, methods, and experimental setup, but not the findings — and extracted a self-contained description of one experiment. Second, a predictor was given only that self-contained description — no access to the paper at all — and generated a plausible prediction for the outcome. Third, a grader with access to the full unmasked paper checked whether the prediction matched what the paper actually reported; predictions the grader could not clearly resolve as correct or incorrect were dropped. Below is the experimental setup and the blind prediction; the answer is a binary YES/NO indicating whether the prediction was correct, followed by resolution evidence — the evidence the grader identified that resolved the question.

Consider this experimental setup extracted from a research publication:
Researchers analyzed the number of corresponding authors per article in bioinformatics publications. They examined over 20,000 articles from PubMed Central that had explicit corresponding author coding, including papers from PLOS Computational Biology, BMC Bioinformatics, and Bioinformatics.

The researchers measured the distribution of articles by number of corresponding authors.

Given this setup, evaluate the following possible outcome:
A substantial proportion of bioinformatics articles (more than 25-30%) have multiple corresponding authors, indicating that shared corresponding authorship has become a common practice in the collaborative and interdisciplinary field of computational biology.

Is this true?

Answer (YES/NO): NO